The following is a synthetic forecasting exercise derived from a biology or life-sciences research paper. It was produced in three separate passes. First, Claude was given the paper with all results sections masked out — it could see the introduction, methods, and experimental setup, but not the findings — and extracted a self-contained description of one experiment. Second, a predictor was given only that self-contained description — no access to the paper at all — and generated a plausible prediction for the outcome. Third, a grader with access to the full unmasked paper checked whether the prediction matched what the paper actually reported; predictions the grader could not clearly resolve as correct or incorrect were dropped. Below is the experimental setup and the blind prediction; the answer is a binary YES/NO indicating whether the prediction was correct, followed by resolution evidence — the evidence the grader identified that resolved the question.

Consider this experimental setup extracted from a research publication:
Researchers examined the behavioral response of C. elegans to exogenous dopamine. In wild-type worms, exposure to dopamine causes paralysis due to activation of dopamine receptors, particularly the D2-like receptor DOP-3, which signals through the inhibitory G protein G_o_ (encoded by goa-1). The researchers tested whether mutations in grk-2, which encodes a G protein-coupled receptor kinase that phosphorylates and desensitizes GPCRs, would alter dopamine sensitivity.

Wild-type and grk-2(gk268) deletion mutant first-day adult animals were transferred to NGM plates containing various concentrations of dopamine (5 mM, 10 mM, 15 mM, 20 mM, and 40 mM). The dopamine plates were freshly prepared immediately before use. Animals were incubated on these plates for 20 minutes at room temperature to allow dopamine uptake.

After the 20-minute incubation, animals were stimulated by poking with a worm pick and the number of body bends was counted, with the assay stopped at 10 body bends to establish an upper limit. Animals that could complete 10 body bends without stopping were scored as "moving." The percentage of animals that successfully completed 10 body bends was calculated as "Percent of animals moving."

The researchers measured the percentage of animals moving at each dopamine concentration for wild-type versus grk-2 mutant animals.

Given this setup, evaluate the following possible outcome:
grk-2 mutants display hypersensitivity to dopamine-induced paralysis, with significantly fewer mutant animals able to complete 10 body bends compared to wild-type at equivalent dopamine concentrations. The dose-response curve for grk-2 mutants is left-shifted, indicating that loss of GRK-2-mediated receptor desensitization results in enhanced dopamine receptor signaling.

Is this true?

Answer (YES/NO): YES